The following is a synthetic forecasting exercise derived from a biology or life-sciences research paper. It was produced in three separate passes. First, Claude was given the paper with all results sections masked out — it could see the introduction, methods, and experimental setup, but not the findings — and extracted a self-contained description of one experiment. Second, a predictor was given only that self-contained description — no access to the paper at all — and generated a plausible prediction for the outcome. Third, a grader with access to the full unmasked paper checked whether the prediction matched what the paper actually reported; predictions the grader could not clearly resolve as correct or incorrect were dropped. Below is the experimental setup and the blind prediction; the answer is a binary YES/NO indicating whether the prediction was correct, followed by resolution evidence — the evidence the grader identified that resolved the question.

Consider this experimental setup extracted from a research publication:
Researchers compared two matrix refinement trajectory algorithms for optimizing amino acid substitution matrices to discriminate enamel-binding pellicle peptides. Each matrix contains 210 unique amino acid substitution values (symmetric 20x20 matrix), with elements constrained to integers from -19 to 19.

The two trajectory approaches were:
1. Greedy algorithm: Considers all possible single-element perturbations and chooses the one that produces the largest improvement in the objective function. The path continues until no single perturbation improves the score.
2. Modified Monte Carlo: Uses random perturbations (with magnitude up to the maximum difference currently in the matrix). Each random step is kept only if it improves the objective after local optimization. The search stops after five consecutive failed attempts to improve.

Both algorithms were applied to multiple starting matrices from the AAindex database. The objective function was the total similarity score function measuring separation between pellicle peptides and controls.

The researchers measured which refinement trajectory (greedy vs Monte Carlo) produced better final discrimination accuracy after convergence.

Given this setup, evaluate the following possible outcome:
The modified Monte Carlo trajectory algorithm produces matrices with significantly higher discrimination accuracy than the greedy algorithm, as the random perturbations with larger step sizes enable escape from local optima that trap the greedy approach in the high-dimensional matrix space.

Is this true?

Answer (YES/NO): NO